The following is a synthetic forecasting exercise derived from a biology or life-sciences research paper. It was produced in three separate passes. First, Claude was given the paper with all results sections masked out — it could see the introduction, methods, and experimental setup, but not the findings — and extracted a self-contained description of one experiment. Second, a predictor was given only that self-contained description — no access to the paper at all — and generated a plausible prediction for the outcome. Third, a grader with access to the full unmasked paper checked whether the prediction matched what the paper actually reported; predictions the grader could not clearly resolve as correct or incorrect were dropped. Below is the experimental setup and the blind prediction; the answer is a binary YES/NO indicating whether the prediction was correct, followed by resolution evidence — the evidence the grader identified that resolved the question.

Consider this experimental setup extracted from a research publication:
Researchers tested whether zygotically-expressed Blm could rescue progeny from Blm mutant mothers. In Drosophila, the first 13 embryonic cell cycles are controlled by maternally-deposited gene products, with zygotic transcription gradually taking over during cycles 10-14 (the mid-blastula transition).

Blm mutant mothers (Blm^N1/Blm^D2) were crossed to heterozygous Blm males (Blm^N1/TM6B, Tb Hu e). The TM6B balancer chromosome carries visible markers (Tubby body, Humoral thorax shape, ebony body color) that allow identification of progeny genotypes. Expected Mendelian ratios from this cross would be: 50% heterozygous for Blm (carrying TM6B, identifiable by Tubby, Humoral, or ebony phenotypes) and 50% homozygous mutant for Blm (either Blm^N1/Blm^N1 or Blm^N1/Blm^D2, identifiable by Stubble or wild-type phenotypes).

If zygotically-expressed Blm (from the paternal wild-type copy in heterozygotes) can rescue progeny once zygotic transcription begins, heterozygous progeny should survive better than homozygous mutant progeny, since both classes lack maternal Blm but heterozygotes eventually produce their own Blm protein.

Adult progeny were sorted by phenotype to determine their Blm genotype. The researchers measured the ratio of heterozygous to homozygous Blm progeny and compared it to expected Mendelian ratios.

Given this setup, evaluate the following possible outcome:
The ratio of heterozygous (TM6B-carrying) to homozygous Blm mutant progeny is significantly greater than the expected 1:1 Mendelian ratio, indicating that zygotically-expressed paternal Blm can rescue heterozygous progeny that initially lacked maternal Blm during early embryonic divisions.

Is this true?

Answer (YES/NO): NO